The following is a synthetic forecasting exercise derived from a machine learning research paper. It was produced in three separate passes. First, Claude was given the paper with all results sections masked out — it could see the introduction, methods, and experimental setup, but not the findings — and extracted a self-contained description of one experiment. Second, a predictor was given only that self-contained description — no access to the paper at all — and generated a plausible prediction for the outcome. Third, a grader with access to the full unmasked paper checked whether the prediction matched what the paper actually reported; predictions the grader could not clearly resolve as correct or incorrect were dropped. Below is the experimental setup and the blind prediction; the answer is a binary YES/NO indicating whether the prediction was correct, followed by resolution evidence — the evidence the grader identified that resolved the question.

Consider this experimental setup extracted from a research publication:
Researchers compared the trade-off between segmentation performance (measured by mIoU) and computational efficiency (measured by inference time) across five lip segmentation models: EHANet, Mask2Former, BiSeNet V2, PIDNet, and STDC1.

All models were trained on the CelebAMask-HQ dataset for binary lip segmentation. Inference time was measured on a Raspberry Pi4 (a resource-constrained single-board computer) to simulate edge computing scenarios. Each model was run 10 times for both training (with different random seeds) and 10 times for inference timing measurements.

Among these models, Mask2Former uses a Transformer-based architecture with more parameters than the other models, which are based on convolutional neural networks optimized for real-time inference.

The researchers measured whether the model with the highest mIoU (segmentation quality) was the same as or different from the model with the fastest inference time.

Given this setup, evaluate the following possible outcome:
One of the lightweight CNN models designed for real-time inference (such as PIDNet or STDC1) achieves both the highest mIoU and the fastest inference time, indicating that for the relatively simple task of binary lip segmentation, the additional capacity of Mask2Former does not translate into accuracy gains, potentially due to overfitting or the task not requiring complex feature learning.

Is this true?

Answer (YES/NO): NO